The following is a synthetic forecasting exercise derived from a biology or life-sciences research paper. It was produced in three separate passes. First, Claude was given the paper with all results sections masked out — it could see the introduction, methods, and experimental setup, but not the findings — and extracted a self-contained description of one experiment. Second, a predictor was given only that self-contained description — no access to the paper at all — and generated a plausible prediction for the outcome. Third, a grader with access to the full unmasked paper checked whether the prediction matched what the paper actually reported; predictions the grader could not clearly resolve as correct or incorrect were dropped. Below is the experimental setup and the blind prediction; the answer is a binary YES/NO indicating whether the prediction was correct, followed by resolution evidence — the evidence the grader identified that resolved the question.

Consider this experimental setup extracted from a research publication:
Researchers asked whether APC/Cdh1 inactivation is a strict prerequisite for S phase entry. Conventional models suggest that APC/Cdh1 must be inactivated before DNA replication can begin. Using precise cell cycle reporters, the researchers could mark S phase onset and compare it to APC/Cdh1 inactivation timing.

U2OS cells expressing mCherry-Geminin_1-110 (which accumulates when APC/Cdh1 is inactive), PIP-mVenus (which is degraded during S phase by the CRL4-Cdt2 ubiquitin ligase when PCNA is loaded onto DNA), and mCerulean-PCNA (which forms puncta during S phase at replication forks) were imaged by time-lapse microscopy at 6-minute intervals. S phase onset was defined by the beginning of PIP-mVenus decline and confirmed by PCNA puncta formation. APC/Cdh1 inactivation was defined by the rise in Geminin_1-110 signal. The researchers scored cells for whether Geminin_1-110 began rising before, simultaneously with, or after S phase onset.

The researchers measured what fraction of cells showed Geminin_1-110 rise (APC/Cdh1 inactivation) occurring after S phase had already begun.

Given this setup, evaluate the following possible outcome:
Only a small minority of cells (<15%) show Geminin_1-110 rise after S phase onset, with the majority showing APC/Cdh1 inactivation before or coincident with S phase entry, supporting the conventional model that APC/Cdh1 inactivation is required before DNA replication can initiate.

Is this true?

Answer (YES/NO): NO